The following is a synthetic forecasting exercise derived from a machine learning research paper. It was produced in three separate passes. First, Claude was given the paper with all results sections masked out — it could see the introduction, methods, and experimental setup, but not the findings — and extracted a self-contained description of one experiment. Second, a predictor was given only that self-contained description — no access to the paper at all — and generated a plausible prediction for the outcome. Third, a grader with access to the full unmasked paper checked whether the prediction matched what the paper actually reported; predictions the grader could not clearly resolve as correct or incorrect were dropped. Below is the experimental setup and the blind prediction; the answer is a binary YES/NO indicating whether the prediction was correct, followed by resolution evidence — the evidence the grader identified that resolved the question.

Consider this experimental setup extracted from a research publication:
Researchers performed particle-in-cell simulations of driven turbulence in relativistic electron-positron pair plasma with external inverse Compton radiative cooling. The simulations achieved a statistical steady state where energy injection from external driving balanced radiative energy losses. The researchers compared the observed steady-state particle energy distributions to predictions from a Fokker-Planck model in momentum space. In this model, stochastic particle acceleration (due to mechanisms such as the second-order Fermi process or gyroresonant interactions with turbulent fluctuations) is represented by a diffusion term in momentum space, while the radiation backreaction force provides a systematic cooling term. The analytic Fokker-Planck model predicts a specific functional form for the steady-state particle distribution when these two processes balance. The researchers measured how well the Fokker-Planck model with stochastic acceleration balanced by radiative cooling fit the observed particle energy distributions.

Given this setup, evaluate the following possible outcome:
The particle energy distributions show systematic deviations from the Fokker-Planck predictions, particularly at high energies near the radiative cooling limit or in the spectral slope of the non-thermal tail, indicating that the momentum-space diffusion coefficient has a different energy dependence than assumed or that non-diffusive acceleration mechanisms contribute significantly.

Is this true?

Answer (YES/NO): NO